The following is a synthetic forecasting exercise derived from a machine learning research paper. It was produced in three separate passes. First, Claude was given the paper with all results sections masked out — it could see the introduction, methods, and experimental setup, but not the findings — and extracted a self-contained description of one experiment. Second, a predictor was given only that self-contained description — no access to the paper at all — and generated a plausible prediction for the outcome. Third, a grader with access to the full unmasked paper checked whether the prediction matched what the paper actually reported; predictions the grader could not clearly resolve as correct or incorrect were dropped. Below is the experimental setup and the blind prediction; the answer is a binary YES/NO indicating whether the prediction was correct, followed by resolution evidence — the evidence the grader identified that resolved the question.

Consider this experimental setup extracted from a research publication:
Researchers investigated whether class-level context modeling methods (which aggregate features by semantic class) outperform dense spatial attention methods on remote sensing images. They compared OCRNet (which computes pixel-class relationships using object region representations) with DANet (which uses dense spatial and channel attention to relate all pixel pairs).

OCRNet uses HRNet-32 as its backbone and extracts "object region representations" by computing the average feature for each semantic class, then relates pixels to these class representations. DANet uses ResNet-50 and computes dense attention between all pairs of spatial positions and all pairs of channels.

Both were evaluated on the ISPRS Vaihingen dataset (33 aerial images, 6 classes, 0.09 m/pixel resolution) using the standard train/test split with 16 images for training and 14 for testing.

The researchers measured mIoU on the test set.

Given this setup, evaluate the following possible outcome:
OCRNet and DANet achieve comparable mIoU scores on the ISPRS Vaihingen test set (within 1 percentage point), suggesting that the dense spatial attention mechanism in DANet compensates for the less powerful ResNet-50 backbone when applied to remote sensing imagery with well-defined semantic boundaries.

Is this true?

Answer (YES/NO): NO